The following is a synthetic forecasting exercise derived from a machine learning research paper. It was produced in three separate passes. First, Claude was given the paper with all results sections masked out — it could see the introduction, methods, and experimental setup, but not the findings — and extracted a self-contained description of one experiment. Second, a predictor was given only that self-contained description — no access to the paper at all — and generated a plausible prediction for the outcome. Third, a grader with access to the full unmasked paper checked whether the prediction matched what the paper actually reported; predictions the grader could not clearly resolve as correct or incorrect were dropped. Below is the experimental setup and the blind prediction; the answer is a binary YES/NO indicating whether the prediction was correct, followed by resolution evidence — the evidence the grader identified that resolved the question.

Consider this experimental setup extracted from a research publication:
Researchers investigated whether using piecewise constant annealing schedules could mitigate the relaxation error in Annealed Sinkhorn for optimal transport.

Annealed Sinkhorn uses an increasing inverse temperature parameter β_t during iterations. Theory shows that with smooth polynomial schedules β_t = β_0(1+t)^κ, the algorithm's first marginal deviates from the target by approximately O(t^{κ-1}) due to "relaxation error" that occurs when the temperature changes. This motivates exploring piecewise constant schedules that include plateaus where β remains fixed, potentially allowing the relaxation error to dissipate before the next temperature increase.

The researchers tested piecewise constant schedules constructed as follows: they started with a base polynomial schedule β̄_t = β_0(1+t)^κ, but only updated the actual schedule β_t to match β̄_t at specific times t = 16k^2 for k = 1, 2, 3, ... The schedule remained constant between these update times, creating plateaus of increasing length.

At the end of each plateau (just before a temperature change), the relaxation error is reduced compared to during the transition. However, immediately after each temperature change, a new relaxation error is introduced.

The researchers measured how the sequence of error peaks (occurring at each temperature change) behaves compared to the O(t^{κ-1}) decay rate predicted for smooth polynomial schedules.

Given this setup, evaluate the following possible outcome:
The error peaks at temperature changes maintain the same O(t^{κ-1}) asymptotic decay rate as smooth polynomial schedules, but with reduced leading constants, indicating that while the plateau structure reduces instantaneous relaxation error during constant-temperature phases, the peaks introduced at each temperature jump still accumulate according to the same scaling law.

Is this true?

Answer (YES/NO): NO